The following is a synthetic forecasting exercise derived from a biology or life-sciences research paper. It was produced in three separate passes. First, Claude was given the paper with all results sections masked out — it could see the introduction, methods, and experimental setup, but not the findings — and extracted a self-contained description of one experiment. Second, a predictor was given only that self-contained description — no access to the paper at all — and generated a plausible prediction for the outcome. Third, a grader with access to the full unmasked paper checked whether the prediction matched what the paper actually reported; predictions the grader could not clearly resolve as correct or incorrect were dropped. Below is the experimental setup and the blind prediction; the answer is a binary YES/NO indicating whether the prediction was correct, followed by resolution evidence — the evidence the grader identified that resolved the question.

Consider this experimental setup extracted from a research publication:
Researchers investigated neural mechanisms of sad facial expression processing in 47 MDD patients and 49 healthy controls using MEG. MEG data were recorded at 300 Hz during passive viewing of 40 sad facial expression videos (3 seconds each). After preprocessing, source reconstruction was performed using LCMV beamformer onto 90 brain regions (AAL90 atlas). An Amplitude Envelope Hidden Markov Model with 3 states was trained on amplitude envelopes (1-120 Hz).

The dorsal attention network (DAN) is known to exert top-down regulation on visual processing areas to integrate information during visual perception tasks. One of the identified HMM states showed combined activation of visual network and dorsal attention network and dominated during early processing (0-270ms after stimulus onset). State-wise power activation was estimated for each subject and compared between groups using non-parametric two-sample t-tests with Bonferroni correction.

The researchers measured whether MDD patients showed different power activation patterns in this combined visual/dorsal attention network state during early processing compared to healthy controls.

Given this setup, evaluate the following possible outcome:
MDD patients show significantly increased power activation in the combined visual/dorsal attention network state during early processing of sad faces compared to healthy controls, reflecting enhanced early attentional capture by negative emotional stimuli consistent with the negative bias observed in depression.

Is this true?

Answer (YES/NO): NO